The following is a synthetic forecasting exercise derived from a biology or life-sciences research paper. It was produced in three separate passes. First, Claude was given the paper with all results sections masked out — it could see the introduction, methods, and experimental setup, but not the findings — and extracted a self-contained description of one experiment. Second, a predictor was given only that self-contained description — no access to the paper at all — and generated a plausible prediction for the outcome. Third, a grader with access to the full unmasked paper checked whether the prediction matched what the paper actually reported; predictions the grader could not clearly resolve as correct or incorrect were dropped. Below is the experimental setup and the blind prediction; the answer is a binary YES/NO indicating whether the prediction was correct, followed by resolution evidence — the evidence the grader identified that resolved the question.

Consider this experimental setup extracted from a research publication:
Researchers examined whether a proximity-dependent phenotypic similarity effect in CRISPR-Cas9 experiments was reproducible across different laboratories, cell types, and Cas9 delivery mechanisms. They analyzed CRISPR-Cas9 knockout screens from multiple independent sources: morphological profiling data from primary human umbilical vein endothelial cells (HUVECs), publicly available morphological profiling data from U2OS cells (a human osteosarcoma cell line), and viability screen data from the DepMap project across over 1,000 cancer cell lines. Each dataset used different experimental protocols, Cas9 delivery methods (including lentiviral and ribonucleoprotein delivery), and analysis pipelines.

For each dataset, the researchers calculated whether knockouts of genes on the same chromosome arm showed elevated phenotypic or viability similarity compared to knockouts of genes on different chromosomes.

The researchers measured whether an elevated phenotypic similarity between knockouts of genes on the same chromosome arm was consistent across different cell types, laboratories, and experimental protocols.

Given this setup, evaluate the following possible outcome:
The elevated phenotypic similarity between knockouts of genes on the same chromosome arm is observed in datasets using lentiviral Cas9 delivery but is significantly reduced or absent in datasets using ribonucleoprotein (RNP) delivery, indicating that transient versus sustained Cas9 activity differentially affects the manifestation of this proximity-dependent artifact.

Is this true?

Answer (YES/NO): NO